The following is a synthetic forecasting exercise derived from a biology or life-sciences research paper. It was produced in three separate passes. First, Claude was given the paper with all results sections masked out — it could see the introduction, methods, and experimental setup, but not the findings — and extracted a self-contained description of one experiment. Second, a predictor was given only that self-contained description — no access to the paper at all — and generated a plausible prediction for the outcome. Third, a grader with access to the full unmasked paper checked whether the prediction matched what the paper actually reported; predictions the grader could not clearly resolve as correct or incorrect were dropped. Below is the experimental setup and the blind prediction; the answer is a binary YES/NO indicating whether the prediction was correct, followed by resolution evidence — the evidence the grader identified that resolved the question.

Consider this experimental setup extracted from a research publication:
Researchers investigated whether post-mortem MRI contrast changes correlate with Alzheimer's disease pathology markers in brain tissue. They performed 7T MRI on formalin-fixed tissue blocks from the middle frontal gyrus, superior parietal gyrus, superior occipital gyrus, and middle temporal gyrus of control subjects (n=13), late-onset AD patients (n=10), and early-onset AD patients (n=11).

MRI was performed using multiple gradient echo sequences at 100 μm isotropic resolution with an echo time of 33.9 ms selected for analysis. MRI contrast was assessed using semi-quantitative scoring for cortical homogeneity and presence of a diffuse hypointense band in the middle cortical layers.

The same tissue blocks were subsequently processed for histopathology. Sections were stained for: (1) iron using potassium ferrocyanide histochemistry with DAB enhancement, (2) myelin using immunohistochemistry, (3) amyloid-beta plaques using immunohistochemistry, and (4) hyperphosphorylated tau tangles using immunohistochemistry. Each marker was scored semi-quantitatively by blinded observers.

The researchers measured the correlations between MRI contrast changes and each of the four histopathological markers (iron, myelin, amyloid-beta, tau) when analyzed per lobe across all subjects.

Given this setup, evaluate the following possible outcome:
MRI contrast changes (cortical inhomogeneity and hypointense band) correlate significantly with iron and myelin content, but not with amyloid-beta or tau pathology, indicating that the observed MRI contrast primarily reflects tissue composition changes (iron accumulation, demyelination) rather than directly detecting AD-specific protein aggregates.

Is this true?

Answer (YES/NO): NO